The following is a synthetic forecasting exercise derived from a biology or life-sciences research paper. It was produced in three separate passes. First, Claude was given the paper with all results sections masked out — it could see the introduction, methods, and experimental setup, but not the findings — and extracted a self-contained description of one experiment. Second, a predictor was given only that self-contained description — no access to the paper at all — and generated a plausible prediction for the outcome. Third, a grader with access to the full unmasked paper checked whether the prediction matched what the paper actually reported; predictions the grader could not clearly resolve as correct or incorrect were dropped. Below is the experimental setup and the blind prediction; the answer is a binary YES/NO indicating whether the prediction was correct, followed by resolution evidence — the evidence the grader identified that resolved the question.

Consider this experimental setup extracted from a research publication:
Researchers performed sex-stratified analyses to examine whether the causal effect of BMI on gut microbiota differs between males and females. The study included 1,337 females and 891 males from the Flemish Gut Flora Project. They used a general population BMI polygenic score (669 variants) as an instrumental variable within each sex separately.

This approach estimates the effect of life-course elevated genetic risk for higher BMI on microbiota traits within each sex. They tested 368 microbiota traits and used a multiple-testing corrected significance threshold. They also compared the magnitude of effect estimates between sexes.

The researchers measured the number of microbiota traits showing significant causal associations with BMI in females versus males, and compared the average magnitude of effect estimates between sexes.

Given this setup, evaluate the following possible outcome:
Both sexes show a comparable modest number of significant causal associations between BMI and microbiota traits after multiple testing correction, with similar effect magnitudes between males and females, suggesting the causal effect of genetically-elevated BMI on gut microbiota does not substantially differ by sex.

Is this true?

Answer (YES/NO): NO